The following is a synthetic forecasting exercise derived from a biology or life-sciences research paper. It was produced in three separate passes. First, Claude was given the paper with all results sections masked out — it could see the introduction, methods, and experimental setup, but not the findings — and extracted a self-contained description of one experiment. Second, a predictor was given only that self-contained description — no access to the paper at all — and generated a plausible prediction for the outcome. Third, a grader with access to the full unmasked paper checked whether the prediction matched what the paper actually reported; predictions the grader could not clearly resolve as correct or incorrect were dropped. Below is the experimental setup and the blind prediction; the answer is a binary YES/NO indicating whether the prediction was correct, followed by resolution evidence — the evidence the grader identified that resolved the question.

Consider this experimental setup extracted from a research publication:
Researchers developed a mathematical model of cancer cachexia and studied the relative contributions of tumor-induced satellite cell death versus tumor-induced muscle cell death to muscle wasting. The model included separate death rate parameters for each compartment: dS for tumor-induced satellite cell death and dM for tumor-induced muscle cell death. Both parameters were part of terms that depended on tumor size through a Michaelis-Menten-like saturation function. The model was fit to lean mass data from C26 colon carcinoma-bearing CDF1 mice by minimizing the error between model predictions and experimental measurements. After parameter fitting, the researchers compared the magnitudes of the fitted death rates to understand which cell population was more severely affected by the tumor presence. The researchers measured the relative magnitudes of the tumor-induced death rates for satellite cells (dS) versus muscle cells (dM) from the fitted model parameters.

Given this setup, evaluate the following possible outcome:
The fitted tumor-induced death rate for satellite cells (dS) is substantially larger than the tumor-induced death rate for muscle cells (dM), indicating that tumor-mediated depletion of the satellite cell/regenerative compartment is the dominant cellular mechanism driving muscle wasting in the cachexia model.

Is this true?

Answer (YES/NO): NO